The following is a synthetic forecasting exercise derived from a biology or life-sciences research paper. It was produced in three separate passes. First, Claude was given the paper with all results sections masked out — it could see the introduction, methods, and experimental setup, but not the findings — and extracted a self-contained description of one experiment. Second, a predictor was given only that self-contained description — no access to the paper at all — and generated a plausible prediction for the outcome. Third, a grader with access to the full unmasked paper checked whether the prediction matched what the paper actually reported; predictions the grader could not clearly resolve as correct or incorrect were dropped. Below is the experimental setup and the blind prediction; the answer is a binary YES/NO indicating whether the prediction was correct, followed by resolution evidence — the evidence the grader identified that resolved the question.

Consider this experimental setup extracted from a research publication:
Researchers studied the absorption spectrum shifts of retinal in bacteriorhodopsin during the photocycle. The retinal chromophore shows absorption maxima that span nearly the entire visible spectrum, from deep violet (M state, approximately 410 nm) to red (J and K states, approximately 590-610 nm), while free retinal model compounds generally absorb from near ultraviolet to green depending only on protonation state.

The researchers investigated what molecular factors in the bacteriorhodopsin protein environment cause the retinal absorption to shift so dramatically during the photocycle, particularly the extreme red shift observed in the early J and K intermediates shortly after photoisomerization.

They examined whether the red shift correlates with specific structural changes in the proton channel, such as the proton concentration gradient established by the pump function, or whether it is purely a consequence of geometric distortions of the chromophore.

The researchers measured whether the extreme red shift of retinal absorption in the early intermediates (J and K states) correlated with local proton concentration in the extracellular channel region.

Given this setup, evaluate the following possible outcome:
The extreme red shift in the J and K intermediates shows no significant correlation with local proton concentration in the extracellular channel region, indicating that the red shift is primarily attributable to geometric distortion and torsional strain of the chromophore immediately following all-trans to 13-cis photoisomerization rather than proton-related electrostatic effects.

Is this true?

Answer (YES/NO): YES